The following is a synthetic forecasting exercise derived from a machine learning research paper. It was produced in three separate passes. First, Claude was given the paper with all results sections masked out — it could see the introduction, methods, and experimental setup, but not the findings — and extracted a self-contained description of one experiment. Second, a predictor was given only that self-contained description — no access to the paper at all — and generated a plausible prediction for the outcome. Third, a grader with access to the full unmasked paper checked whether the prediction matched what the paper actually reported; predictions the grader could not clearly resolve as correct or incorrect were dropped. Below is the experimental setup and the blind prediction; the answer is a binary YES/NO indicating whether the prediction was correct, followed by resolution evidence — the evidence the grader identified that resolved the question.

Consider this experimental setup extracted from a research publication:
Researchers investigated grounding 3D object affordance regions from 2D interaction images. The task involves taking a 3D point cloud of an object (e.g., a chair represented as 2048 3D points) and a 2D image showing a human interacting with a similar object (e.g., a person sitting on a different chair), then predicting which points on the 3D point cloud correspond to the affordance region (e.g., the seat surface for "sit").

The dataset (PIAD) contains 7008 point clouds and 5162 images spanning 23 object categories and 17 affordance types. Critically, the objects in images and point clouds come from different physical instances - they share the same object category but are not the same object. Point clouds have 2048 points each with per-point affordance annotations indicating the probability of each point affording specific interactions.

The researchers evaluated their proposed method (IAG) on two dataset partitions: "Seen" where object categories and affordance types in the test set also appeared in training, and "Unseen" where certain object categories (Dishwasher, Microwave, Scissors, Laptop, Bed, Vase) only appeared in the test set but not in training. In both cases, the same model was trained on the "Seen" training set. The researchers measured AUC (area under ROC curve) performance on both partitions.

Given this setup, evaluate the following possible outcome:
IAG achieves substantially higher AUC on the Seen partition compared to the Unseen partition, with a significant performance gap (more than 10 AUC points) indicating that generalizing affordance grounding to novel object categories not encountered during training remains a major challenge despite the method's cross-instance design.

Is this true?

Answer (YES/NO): YES